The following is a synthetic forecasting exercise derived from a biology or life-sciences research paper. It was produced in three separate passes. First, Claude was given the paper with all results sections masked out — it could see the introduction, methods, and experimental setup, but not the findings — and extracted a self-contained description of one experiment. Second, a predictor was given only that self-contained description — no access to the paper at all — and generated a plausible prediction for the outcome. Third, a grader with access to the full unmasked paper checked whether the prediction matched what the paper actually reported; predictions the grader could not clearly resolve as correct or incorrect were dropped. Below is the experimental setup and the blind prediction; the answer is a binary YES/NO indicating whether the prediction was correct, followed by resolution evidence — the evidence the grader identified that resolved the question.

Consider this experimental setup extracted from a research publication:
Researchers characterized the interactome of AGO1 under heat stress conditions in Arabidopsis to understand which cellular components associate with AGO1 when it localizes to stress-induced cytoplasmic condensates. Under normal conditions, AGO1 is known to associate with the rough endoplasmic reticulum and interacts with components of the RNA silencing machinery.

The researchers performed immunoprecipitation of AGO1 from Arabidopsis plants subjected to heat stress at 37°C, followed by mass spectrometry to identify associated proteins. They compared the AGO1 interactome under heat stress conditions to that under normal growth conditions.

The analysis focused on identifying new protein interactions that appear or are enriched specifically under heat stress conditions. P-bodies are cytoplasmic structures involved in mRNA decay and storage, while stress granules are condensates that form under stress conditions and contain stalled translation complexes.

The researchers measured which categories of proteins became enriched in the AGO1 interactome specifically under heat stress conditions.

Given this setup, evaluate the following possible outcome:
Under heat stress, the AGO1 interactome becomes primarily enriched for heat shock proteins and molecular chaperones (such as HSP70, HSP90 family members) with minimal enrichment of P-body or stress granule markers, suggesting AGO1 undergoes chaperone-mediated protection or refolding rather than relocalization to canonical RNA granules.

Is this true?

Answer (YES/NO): NO